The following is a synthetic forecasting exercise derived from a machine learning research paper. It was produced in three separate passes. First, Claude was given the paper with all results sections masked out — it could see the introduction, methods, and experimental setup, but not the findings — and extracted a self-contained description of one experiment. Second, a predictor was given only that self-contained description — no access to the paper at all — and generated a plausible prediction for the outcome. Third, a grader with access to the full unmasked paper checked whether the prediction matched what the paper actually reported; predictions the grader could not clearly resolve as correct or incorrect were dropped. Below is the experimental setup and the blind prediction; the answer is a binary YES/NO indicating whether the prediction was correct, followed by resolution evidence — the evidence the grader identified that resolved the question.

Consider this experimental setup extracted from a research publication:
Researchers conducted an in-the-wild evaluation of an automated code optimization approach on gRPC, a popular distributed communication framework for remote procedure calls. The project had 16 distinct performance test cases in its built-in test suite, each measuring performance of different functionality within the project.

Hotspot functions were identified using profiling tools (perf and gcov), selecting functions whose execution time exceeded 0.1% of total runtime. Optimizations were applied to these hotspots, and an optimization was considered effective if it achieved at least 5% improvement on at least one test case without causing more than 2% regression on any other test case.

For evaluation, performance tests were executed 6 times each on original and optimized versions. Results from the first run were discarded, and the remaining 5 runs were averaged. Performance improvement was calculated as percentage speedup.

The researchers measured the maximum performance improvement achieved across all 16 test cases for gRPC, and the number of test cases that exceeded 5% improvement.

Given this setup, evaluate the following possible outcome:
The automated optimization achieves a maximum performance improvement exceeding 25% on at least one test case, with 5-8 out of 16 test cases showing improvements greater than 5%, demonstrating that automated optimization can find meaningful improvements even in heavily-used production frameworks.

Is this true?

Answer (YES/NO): NO